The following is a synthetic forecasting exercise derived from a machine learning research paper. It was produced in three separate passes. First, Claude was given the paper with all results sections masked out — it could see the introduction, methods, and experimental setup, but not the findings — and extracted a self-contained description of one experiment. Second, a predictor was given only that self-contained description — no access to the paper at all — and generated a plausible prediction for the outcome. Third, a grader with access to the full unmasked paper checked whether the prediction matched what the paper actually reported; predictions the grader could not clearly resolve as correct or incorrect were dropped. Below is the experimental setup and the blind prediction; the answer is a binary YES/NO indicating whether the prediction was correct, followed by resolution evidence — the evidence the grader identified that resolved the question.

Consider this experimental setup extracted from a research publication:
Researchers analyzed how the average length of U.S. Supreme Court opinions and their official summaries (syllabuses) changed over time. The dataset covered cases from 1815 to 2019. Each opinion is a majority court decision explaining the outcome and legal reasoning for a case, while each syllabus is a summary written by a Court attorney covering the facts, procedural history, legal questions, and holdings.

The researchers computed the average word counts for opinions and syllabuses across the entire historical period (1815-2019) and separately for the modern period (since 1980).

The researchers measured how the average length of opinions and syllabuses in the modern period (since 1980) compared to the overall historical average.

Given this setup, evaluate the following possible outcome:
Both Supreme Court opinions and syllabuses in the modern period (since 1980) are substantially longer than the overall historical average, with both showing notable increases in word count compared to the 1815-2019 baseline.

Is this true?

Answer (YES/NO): YES